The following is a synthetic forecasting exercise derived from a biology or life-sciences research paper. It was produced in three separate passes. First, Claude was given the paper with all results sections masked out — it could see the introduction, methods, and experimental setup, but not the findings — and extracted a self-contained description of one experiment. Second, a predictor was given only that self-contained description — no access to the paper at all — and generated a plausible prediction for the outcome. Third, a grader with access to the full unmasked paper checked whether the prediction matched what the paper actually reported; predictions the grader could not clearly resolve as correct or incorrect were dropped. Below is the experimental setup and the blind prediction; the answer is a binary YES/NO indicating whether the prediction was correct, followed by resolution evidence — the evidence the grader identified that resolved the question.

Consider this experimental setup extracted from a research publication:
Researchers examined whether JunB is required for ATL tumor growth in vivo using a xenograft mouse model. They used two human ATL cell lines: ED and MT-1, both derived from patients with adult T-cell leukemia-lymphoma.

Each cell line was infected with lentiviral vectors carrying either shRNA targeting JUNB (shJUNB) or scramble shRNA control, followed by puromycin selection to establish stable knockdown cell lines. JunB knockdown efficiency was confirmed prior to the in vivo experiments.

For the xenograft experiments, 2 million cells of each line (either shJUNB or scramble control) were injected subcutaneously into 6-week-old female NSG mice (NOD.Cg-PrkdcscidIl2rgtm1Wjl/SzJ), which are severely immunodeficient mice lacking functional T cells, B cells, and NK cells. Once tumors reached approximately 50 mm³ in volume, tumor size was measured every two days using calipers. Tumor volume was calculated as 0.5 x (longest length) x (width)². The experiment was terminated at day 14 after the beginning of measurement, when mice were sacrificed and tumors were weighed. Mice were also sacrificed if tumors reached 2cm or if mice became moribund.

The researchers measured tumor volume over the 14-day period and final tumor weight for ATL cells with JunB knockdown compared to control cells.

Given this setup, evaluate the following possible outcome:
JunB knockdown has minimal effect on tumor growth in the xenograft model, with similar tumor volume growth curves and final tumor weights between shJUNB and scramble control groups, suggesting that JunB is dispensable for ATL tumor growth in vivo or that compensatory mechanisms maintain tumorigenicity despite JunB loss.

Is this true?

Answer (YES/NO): NO